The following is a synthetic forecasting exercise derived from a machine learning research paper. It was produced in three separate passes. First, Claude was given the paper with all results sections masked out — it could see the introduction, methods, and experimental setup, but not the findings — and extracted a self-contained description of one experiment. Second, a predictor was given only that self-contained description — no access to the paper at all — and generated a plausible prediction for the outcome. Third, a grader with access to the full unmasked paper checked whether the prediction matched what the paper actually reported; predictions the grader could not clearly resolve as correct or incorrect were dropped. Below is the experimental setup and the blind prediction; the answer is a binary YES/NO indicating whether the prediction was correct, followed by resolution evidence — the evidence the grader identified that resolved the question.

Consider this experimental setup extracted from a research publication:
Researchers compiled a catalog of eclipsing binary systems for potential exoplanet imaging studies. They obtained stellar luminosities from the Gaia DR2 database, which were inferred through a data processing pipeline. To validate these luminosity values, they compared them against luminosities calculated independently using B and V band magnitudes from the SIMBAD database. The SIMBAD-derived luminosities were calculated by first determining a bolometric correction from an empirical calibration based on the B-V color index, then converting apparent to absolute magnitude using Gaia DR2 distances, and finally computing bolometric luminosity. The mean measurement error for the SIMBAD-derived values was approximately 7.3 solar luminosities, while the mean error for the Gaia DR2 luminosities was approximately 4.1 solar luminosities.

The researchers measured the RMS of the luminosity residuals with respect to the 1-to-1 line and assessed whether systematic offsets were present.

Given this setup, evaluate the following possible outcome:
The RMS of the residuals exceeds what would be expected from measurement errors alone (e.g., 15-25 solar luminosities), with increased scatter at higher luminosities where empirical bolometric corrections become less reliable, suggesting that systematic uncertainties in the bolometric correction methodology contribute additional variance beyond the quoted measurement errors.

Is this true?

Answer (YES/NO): NO